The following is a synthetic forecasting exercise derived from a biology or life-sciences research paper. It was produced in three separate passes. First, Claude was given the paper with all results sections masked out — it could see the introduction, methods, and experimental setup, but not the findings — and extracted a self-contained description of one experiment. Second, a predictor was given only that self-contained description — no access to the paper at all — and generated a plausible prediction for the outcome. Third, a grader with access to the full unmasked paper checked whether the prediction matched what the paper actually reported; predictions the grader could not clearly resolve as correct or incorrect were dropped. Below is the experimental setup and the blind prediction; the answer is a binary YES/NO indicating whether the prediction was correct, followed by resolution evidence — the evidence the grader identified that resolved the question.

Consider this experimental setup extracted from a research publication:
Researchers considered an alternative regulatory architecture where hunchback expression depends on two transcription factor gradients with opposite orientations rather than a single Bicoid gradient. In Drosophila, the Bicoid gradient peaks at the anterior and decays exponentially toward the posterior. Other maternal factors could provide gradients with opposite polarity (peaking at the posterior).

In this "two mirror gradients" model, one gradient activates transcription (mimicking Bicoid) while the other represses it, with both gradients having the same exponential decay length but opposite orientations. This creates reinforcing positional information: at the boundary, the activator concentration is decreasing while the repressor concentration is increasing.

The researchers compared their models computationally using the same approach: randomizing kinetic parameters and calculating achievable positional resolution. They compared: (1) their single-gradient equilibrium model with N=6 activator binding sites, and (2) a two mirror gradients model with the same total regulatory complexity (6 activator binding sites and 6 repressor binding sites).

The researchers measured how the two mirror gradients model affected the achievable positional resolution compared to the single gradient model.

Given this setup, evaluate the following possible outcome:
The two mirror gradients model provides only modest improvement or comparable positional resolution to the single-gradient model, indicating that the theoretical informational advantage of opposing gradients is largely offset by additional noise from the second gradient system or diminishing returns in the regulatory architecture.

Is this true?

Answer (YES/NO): YES